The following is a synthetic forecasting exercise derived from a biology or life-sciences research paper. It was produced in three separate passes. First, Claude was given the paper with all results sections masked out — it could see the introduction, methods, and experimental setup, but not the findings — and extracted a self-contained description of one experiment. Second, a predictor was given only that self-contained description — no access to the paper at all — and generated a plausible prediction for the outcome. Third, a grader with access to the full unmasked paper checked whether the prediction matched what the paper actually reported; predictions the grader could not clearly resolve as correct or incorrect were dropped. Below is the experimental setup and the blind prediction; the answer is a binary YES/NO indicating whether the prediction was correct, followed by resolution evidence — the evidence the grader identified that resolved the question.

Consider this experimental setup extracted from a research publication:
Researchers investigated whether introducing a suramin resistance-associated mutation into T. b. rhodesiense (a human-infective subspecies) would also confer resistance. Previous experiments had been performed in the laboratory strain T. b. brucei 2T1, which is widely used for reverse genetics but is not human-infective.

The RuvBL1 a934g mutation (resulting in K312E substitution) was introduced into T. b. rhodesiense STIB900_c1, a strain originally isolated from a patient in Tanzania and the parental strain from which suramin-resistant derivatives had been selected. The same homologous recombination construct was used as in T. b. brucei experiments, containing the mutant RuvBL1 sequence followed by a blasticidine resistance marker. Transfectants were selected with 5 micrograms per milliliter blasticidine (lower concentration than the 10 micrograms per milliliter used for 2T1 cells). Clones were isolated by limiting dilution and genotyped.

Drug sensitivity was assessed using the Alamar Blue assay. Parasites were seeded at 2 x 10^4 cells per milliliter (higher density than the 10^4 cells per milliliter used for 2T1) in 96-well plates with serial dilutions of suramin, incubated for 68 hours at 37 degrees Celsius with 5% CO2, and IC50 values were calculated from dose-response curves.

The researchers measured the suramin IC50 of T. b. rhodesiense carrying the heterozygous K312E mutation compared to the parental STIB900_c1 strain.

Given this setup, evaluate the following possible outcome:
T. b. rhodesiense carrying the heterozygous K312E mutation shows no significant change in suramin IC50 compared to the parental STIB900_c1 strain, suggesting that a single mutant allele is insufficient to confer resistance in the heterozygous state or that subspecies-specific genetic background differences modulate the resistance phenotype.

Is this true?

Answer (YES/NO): NO